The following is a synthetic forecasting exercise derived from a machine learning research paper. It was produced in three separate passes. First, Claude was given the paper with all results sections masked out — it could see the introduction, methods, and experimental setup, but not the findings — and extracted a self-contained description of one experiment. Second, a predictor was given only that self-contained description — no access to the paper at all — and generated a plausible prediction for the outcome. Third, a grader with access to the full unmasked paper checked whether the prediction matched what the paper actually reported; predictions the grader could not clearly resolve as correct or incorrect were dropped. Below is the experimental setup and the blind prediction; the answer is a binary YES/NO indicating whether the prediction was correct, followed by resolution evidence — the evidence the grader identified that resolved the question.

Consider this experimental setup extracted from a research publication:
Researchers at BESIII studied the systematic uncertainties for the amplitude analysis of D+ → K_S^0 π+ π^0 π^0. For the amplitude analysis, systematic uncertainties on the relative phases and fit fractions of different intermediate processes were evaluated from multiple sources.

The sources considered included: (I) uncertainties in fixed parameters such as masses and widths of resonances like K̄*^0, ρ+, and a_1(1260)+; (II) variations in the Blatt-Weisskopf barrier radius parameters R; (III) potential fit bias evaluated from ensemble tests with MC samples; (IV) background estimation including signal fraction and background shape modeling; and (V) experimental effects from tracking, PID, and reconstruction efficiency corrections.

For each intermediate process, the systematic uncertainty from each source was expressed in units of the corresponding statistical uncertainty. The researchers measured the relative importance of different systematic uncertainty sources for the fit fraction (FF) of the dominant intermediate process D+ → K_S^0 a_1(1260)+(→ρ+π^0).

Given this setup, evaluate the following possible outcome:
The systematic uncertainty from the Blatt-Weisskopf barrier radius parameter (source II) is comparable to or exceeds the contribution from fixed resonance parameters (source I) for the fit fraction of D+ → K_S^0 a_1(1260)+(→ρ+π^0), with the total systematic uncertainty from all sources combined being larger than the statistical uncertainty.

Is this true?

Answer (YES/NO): NO